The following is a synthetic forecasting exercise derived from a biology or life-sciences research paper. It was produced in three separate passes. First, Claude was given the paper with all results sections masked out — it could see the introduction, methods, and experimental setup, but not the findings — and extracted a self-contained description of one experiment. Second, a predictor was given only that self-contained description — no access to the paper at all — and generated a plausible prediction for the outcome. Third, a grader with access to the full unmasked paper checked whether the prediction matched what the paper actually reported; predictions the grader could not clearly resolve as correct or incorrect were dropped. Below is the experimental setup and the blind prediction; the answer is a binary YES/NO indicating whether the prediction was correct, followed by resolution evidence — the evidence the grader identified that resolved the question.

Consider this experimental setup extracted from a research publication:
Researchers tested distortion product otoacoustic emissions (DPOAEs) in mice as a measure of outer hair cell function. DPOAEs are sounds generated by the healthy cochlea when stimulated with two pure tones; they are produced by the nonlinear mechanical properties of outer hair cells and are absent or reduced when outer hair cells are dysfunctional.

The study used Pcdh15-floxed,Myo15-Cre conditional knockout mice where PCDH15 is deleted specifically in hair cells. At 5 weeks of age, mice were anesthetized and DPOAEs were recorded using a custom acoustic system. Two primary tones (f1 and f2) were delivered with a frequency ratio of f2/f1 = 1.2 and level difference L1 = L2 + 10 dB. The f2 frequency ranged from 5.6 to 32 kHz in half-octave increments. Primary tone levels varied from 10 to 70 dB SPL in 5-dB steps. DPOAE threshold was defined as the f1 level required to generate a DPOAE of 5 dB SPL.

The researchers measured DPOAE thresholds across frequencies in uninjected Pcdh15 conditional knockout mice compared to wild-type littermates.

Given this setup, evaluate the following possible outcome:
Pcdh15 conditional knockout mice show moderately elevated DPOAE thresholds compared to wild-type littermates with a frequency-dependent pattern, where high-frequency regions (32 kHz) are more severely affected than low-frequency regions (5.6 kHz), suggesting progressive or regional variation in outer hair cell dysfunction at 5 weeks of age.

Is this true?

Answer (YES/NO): NO